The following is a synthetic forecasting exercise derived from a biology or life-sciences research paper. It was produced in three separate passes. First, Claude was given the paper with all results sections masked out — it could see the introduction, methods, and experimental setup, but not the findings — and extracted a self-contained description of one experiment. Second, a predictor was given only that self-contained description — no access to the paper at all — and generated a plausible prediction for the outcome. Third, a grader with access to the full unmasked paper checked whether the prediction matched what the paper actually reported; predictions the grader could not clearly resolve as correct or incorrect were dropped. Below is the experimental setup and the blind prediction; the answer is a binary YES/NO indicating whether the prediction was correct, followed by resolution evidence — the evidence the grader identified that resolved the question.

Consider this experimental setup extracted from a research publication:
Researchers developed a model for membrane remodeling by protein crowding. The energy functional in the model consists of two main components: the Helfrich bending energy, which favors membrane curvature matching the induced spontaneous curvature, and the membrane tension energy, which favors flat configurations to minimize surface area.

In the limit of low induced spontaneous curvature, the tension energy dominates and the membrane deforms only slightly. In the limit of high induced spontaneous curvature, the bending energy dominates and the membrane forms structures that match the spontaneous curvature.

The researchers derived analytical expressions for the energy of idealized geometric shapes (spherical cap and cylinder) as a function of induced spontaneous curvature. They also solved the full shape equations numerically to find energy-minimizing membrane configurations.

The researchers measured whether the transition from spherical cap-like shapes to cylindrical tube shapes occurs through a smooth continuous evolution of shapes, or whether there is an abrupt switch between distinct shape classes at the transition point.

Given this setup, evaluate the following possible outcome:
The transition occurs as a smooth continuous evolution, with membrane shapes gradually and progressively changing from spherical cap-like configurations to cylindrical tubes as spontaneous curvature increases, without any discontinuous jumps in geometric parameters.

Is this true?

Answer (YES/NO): NO